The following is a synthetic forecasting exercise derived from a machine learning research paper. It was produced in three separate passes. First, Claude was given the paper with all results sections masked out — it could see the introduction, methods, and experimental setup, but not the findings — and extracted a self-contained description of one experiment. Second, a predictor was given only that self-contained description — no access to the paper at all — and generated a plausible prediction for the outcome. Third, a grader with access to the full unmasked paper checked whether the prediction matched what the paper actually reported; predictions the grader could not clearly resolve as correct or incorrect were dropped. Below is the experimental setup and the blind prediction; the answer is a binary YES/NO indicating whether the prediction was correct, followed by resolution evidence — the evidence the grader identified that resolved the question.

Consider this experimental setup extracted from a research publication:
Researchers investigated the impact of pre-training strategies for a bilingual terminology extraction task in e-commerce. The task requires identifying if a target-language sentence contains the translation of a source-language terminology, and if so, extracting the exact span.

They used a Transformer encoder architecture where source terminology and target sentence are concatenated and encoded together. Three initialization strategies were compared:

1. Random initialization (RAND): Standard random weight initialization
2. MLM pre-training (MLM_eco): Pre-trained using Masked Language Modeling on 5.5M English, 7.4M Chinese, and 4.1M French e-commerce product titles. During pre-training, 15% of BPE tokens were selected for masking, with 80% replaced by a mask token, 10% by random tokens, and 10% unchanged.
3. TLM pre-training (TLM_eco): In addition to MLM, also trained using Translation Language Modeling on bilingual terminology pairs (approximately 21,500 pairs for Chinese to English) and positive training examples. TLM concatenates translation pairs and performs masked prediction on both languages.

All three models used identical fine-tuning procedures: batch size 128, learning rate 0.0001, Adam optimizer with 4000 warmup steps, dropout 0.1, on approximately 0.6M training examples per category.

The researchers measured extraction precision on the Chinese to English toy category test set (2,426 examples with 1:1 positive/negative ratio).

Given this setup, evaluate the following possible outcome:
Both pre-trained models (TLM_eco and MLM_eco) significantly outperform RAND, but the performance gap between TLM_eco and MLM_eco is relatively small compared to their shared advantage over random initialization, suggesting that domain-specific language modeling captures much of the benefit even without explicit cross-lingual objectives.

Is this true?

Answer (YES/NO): YES